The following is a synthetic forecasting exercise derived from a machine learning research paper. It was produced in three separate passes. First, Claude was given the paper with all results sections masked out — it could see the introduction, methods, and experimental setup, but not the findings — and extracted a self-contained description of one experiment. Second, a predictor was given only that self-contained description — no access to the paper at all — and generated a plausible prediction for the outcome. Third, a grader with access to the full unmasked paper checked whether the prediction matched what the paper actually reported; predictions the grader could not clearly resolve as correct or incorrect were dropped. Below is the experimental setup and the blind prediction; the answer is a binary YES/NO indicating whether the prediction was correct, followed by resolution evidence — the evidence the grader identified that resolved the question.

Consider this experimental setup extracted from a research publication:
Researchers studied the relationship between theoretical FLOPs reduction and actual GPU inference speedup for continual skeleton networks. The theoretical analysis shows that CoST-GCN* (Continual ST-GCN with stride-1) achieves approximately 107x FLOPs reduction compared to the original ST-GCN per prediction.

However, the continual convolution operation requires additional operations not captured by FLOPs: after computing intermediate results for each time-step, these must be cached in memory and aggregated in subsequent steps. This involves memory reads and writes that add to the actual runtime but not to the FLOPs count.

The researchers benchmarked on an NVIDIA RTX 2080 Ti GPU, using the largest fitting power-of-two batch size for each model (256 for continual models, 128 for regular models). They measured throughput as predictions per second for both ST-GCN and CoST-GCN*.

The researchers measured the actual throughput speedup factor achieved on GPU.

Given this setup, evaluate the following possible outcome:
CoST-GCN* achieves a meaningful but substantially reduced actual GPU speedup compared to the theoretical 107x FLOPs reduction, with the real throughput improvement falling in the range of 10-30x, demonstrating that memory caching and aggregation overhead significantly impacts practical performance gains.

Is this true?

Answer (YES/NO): YES